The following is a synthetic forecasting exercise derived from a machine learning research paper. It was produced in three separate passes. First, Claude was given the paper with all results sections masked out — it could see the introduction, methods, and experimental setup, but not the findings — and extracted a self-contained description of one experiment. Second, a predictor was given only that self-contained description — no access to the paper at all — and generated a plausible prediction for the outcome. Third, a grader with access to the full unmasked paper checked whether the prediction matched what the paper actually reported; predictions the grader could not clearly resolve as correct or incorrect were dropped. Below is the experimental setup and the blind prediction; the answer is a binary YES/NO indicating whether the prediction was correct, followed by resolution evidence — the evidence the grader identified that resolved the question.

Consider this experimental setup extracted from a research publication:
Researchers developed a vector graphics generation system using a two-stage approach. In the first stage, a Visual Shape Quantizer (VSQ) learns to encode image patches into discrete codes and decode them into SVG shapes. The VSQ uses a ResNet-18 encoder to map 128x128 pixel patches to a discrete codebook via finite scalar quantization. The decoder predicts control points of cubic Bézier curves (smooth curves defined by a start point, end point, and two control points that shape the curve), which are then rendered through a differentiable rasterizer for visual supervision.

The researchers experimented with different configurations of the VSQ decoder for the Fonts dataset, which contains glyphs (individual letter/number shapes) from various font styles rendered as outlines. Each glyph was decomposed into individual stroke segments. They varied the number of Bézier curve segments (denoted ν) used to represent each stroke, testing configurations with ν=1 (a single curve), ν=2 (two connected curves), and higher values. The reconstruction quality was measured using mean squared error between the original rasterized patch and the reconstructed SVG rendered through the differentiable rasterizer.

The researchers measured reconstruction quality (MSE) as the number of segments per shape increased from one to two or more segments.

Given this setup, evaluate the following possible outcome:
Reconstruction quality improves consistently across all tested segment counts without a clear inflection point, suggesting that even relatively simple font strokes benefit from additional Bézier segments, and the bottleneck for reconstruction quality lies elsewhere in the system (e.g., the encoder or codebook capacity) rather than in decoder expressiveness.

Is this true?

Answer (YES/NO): NO